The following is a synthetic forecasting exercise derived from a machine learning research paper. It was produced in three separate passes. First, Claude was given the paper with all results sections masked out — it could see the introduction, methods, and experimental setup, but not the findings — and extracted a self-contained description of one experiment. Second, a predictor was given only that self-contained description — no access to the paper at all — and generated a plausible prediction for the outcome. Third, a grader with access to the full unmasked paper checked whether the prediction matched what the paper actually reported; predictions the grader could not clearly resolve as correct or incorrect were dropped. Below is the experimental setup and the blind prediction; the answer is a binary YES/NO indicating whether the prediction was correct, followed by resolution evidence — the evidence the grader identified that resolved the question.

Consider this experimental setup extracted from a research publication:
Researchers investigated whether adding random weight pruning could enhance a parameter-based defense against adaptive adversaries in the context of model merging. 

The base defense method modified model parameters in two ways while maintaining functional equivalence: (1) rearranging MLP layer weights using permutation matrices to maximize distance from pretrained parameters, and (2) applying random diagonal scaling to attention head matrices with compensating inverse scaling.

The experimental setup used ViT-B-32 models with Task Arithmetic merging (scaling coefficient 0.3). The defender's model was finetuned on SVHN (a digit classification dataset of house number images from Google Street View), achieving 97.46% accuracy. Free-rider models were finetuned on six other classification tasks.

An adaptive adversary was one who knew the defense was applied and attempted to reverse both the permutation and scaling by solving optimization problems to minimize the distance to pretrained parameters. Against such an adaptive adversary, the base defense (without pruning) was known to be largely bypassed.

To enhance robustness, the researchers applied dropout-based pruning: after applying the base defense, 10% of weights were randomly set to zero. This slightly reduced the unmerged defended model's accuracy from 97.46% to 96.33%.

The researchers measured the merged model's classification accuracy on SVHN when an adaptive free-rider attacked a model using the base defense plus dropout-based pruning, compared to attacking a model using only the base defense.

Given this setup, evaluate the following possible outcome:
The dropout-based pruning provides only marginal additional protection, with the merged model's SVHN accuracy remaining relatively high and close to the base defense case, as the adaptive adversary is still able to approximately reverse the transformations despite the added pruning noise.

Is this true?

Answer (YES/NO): NO